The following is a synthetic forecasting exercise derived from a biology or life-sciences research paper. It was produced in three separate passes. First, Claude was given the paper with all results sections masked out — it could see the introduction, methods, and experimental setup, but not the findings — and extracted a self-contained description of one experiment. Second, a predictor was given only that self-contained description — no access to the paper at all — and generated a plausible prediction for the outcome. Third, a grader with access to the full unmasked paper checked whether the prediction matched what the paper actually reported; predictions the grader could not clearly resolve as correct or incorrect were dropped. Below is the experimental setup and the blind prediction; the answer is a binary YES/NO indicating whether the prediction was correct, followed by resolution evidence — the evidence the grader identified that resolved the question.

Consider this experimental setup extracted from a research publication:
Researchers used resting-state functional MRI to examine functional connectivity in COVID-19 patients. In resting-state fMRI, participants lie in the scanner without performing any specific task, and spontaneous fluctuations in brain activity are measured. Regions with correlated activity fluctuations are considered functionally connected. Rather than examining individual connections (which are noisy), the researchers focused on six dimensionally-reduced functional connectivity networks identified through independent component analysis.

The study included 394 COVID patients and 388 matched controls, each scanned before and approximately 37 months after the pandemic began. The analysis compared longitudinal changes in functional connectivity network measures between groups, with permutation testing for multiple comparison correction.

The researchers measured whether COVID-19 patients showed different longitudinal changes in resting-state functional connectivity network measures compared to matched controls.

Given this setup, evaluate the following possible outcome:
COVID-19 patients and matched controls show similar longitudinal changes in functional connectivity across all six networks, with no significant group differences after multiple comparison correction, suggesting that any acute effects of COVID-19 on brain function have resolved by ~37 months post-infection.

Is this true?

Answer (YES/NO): NO